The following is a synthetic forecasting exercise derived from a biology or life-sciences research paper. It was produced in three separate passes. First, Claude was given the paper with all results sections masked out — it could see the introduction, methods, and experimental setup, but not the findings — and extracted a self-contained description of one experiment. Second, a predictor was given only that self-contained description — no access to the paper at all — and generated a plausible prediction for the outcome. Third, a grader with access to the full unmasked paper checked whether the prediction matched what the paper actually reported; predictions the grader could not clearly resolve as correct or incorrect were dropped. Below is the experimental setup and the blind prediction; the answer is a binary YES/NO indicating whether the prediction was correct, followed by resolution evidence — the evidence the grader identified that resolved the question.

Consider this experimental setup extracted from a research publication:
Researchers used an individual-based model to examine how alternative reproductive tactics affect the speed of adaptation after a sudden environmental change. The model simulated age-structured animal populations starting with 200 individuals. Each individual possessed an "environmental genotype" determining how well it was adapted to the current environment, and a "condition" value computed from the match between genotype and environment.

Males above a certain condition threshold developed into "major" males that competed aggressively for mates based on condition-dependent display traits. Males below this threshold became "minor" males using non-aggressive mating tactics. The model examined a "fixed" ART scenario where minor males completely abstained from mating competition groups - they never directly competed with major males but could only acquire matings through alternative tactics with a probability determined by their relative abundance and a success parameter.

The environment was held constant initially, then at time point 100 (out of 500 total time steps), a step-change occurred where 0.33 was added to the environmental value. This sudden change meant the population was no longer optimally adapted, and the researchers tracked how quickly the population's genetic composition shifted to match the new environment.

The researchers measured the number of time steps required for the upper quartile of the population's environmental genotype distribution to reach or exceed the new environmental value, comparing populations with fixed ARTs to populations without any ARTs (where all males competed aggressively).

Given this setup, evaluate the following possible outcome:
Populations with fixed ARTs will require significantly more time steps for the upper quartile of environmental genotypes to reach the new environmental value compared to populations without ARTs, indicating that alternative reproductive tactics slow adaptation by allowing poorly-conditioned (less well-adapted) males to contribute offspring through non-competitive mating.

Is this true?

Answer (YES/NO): NO